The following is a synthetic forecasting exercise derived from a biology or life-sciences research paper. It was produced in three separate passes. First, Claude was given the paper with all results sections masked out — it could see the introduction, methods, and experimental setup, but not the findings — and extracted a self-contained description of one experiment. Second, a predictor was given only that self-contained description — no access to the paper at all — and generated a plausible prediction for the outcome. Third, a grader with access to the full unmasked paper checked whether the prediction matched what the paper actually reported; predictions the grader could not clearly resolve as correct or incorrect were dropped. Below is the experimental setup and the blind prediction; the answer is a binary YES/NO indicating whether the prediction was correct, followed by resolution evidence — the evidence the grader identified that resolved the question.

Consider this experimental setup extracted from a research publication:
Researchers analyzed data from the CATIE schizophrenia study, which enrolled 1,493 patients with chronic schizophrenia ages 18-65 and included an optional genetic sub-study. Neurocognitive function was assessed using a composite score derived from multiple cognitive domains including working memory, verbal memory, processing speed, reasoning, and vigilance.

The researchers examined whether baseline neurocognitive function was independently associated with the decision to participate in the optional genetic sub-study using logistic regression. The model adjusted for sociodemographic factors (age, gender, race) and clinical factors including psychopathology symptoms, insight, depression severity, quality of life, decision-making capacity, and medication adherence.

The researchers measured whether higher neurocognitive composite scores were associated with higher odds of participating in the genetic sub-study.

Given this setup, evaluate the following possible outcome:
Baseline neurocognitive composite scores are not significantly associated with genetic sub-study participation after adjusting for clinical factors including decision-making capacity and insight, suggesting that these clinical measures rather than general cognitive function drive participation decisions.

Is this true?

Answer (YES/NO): NO